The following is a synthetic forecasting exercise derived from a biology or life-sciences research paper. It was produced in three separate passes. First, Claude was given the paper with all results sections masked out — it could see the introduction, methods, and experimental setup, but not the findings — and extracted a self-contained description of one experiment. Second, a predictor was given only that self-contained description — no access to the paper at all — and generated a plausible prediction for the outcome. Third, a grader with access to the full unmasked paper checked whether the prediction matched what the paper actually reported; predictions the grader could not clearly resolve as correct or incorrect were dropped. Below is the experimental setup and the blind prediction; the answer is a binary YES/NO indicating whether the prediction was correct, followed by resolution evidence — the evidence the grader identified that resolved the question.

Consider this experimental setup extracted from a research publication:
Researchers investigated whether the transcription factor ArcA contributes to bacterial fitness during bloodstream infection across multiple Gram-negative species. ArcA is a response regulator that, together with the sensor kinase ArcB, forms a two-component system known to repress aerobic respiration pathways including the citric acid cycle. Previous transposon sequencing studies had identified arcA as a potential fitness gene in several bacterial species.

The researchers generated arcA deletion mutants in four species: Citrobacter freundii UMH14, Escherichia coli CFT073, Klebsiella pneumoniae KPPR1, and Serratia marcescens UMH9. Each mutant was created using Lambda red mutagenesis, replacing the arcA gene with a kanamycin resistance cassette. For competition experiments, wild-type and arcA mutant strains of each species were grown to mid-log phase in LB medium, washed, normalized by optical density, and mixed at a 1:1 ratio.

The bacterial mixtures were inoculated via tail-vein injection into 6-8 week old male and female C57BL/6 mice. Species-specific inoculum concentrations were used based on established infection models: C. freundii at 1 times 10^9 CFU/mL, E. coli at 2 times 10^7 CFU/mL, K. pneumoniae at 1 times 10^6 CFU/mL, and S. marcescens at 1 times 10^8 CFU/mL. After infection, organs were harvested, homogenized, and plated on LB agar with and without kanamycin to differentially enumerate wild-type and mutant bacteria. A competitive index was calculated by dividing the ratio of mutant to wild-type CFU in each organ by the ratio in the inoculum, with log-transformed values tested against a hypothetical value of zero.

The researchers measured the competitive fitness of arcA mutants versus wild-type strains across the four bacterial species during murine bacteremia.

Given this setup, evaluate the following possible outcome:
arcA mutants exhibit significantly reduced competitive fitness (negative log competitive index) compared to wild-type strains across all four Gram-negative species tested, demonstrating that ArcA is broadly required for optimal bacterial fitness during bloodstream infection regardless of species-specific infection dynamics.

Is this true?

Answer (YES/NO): NO